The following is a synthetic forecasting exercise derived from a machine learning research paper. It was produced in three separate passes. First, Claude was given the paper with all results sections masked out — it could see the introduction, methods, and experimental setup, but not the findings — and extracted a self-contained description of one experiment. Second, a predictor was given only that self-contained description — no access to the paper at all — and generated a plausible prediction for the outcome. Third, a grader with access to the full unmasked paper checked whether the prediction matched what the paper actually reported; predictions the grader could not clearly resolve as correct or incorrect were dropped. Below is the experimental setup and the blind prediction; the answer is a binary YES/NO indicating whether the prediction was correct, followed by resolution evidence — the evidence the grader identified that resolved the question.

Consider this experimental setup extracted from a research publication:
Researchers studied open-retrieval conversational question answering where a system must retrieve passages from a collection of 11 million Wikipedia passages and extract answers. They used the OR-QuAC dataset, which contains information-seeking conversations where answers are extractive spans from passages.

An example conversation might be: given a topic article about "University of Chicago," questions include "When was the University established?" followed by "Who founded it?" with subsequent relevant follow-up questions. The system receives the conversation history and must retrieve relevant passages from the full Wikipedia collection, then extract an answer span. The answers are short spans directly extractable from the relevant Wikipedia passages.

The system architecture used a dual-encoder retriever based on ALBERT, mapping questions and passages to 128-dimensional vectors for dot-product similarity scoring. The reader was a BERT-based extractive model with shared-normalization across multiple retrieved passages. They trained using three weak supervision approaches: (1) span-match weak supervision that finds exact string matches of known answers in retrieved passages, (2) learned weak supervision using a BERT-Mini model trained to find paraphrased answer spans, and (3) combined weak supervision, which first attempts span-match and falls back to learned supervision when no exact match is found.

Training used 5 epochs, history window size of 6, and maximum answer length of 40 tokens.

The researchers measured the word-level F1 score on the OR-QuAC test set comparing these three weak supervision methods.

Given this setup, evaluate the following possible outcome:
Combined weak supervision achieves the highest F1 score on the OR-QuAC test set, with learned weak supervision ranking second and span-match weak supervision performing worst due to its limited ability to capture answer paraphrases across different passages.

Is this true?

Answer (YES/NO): NO